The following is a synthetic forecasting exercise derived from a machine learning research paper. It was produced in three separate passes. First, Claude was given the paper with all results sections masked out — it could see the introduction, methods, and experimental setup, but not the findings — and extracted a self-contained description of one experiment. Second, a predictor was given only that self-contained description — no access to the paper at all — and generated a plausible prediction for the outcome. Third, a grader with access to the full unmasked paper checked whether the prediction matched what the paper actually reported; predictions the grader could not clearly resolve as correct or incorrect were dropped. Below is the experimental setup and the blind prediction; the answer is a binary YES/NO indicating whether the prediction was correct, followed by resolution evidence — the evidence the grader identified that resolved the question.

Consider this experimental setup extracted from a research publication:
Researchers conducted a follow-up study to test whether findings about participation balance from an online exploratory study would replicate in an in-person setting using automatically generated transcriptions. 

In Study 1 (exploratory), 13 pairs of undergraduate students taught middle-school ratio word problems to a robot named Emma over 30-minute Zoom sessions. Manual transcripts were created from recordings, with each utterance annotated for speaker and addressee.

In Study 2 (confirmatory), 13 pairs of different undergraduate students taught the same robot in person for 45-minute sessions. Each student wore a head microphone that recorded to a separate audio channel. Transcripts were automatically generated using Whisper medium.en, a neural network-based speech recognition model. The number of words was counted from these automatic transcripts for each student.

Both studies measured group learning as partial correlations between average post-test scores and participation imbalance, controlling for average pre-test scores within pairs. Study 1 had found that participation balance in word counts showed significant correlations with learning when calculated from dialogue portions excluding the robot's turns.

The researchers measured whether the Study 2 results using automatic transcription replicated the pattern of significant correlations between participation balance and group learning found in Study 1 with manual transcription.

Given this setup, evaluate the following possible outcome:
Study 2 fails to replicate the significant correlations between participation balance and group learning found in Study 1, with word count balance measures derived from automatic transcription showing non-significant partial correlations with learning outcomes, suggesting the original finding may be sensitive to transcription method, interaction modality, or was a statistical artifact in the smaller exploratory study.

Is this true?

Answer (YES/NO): NO